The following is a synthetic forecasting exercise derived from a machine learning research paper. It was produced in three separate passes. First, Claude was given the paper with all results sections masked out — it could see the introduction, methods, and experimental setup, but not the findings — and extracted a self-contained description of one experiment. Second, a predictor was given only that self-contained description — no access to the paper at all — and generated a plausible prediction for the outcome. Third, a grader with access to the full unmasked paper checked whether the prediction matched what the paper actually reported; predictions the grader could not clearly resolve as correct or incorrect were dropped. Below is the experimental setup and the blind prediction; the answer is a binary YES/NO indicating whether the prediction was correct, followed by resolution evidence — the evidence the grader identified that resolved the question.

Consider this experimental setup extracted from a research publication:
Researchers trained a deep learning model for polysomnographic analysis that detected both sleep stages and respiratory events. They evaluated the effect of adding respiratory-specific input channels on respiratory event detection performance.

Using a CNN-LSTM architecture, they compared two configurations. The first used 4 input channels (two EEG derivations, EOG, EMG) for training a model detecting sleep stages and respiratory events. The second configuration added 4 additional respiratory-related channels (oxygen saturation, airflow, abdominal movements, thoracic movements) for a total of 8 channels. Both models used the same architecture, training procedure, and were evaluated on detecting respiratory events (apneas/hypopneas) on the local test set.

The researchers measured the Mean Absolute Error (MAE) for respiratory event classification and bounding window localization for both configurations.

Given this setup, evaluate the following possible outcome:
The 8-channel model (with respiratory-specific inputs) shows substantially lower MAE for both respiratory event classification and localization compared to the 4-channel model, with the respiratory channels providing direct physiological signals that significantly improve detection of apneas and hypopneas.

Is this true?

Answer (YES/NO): YES